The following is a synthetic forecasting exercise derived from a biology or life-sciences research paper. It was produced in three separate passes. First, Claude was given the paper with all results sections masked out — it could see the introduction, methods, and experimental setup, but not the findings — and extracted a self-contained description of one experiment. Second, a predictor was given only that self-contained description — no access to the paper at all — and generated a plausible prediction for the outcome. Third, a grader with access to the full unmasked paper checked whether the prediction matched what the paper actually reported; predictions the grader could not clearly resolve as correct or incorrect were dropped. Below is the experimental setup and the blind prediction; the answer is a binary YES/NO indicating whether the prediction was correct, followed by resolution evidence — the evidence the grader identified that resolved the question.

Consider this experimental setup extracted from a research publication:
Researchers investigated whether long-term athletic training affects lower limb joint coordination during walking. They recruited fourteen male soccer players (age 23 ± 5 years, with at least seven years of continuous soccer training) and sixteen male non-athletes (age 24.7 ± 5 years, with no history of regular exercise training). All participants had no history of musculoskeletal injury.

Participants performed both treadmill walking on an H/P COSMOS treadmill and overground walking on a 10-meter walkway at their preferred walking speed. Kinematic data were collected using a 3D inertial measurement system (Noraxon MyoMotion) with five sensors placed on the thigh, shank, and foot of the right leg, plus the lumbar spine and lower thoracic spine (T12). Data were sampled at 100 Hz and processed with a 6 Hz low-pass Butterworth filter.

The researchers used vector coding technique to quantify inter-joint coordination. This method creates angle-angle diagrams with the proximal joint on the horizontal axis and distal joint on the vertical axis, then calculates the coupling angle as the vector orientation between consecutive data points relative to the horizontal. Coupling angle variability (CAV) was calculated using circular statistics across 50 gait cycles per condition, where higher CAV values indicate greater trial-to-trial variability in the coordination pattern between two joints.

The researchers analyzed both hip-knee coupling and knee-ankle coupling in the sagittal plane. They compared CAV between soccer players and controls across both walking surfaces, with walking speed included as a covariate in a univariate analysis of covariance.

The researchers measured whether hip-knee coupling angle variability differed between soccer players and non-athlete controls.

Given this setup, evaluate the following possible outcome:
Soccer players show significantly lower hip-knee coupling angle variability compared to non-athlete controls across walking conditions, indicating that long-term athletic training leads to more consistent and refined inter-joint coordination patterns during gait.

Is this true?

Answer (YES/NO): NO